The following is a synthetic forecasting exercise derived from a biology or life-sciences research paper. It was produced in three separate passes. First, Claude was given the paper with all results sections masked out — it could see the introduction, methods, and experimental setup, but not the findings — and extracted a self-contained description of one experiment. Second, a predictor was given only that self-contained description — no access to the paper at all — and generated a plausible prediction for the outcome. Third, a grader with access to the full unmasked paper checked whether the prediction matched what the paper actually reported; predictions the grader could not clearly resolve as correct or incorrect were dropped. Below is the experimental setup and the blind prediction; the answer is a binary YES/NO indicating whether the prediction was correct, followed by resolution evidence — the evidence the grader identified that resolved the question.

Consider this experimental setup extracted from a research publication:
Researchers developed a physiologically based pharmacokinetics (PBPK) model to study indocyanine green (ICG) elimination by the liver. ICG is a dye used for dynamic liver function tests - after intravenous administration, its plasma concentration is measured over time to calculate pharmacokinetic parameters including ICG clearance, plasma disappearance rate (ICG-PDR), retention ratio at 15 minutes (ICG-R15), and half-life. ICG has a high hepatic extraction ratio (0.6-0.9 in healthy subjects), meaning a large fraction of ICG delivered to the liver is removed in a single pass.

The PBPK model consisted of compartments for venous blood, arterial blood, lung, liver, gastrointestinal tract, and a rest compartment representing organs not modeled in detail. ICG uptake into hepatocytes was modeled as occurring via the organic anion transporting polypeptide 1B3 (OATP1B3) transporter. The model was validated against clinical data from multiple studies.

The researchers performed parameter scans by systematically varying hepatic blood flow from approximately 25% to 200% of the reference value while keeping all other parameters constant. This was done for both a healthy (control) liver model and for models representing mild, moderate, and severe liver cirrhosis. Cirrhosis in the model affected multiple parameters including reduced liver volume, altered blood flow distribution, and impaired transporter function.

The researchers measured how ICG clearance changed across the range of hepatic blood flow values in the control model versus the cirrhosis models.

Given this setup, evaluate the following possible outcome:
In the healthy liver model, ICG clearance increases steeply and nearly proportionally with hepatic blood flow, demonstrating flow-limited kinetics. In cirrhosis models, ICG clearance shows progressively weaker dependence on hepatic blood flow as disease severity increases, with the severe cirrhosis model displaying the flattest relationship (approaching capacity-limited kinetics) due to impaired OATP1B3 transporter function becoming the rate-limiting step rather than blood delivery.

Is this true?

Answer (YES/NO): NO